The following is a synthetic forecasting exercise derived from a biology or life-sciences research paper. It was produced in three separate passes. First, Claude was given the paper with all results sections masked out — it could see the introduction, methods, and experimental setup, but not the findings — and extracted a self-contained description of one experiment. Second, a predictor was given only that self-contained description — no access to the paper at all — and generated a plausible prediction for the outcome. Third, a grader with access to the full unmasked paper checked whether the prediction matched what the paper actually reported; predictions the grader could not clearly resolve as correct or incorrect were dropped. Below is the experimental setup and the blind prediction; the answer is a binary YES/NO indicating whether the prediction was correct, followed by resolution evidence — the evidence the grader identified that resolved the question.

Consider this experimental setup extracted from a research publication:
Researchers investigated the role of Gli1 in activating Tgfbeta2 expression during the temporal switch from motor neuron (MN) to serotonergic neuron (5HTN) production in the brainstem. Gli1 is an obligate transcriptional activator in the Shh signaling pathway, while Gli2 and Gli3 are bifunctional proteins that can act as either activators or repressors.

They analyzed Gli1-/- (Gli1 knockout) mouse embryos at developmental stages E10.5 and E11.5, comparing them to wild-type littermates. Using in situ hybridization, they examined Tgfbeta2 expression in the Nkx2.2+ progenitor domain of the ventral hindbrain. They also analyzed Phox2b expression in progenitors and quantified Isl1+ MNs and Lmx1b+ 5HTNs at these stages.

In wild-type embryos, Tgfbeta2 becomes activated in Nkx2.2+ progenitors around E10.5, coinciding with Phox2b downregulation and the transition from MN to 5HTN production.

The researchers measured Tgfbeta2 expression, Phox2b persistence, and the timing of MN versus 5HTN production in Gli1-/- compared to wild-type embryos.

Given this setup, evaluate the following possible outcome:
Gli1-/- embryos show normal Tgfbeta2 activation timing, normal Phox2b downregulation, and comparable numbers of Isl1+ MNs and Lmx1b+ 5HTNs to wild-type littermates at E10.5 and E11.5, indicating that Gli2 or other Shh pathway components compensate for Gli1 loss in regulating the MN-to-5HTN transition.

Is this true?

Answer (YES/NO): NO